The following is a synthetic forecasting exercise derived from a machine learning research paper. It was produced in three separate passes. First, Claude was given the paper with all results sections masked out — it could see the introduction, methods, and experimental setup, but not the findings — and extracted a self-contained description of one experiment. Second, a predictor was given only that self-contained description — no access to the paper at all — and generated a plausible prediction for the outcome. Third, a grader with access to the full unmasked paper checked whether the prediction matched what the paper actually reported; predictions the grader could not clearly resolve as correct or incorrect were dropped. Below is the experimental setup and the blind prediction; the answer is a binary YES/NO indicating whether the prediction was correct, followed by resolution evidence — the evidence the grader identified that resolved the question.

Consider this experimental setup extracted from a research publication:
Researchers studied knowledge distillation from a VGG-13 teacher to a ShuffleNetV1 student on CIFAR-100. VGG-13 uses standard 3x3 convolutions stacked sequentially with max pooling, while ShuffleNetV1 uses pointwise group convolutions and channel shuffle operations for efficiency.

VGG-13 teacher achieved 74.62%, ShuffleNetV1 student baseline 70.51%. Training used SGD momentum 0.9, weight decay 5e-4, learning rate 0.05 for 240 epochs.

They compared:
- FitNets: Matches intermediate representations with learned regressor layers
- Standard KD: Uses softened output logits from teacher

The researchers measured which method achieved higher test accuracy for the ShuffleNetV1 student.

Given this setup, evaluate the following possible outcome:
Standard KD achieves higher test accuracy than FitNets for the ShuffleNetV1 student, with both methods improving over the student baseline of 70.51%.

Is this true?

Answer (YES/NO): NO